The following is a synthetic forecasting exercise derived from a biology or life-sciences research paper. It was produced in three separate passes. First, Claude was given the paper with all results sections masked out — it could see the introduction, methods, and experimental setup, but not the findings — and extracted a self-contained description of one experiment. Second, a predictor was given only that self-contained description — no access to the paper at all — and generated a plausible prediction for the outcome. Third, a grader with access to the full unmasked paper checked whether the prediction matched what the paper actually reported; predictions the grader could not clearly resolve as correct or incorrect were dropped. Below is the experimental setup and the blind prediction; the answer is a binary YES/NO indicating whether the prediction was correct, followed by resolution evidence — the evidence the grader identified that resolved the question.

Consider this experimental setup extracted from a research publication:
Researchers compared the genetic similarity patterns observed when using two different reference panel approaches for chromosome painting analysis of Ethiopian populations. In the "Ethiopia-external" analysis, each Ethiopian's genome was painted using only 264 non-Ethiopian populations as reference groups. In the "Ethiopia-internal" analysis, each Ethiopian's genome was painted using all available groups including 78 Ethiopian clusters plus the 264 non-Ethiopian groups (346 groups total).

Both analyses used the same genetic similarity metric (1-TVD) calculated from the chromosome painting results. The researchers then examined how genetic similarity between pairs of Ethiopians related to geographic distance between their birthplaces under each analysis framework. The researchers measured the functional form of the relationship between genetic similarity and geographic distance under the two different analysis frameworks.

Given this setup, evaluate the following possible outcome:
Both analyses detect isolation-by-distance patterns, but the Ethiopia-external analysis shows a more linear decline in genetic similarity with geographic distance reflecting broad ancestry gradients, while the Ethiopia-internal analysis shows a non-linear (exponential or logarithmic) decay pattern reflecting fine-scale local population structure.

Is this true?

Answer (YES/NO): YES